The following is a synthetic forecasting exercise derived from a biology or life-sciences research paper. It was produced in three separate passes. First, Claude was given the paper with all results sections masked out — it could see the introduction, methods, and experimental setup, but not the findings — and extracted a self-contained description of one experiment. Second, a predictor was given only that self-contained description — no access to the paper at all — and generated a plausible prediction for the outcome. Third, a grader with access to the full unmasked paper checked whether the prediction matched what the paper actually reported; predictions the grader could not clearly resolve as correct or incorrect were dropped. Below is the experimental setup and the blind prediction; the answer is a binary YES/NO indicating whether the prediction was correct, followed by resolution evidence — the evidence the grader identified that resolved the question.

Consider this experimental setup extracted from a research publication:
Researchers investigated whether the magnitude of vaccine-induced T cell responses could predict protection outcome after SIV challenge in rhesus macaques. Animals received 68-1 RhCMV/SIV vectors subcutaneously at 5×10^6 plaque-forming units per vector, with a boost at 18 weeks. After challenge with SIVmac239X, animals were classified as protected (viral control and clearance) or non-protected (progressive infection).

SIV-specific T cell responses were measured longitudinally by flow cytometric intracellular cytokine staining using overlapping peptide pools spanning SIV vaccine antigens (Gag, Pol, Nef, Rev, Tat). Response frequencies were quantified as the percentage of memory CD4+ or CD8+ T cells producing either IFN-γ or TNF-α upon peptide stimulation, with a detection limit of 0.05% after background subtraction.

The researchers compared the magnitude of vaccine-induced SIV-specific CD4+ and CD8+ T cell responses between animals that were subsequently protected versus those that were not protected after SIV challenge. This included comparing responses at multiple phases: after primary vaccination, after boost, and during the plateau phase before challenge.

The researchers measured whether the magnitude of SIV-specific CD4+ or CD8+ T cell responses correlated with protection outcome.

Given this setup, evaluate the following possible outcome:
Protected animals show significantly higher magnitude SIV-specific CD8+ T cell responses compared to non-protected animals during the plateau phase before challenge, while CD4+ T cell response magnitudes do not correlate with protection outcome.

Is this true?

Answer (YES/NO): NO